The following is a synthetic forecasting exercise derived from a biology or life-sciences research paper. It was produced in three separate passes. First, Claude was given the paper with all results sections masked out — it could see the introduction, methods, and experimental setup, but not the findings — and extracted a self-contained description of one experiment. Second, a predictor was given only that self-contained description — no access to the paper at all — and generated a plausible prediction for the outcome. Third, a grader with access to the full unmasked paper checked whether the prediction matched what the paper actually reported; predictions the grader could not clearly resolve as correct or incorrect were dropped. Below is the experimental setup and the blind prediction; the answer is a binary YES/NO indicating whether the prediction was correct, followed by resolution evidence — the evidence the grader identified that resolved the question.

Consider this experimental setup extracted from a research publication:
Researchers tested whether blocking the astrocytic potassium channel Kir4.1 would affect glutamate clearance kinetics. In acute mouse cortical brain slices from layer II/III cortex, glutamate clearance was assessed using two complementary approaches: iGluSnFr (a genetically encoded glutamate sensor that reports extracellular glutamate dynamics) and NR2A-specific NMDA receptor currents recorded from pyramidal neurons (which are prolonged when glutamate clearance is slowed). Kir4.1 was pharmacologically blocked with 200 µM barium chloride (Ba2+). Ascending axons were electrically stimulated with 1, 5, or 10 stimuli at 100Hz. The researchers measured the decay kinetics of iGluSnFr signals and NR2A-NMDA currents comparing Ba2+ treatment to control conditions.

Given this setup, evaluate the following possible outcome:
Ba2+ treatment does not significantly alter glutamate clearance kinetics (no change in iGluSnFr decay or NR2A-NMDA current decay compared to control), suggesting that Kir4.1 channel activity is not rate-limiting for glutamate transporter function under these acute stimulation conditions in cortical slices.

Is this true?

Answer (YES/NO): NO